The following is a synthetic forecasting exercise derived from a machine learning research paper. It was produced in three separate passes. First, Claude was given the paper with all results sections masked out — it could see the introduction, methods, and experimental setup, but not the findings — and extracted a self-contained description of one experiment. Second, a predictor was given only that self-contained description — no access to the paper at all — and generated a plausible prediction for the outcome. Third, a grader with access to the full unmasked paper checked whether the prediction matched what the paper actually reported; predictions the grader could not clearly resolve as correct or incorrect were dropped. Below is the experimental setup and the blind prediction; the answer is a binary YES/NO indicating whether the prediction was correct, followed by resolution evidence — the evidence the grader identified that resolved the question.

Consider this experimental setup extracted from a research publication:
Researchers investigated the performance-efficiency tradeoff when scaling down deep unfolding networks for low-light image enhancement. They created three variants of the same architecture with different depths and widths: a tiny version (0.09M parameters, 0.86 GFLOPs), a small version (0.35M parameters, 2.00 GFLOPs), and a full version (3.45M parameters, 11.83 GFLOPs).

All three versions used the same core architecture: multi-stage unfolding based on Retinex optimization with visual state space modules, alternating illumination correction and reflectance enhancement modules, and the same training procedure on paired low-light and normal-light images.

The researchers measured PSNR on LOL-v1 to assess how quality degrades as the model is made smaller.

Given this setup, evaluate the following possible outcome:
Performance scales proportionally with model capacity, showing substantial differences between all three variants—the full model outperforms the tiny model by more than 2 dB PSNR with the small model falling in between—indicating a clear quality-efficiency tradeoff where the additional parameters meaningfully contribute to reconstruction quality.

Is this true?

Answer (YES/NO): YES